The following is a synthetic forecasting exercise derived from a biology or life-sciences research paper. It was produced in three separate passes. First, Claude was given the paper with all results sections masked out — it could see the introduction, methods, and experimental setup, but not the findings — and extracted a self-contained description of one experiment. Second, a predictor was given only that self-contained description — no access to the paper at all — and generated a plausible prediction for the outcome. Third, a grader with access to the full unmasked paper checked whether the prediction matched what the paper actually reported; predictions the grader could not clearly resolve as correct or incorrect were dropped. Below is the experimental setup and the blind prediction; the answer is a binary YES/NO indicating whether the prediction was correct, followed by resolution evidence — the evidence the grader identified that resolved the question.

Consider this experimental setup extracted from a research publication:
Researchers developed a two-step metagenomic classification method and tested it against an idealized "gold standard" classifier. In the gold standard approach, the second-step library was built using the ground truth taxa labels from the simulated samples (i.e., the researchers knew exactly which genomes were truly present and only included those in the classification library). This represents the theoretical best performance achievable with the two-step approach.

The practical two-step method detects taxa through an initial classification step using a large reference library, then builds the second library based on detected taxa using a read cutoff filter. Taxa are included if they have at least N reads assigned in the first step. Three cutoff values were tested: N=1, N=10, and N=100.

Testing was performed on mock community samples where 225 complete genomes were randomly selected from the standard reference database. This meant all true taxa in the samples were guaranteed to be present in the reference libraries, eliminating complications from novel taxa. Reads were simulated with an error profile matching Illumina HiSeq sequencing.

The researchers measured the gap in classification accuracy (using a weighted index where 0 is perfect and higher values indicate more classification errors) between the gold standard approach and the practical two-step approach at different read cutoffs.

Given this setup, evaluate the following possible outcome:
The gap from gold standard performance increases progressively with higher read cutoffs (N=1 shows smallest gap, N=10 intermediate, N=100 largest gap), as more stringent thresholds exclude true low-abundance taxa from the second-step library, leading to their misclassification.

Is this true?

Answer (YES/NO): NO